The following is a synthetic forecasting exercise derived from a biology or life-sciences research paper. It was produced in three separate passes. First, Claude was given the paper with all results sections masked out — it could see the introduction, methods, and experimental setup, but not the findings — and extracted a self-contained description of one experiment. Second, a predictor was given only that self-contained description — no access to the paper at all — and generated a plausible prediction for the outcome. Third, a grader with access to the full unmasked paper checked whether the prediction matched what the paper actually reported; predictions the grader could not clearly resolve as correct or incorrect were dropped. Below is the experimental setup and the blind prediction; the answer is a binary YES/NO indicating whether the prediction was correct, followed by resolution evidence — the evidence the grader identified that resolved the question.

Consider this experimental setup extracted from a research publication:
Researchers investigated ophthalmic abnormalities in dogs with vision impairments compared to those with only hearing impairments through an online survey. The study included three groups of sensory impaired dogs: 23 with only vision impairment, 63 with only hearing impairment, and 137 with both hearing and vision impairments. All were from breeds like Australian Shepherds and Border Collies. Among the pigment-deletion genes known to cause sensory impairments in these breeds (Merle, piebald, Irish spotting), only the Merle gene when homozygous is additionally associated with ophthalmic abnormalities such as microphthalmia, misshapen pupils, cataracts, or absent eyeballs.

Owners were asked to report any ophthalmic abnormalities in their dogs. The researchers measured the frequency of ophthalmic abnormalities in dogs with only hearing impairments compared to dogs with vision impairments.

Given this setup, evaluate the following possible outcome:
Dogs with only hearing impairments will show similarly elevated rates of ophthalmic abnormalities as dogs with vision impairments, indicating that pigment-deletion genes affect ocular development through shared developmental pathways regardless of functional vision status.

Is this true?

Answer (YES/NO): NO